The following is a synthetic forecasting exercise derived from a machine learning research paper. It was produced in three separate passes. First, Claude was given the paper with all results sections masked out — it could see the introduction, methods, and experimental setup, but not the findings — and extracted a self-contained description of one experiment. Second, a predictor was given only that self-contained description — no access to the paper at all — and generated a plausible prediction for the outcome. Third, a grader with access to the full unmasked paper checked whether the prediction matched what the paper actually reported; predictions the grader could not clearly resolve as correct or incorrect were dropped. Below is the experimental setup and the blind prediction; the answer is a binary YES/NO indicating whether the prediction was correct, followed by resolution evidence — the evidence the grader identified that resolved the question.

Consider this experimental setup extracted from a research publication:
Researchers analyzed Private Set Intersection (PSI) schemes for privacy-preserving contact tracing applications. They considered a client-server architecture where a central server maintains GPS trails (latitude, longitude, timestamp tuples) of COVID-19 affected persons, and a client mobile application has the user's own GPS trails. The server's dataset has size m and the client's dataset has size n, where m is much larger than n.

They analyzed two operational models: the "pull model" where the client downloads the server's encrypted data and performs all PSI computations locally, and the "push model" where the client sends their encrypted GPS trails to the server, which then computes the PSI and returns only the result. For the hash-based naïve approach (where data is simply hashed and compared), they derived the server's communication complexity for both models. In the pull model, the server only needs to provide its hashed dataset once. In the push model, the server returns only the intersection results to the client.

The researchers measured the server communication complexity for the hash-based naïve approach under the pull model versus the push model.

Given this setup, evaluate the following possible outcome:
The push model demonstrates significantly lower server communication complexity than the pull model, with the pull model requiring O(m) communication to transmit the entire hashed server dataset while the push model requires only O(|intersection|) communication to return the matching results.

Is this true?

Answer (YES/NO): NO